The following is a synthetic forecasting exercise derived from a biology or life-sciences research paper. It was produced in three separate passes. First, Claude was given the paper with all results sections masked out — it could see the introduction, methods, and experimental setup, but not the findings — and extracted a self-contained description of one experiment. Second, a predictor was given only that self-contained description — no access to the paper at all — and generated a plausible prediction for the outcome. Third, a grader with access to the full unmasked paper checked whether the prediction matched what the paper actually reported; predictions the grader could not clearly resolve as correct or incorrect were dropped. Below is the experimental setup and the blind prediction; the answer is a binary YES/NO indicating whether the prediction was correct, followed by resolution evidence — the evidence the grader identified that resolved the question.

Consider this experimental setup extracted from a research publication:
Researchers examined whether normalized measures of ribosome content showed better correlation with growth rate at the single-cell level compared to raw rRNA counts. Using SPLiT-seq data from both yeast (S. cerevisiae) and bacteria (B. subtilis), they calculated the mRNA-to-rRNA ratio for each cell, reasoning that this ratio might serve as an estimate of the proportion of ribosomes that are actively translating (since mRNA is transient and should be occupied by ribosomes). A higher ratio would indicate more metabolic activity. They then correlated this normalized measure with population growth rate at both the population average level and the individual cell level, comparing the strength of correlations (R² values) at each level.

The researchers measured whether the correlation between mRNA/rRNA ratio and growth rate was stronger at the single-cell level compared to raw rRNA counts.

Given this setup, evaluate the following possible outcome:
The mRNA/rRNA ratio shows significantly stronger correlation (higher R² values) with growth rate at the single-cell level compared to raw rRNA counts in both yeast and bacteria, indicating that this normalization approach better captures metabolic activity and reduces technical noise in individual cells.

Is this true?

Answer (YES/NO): NO